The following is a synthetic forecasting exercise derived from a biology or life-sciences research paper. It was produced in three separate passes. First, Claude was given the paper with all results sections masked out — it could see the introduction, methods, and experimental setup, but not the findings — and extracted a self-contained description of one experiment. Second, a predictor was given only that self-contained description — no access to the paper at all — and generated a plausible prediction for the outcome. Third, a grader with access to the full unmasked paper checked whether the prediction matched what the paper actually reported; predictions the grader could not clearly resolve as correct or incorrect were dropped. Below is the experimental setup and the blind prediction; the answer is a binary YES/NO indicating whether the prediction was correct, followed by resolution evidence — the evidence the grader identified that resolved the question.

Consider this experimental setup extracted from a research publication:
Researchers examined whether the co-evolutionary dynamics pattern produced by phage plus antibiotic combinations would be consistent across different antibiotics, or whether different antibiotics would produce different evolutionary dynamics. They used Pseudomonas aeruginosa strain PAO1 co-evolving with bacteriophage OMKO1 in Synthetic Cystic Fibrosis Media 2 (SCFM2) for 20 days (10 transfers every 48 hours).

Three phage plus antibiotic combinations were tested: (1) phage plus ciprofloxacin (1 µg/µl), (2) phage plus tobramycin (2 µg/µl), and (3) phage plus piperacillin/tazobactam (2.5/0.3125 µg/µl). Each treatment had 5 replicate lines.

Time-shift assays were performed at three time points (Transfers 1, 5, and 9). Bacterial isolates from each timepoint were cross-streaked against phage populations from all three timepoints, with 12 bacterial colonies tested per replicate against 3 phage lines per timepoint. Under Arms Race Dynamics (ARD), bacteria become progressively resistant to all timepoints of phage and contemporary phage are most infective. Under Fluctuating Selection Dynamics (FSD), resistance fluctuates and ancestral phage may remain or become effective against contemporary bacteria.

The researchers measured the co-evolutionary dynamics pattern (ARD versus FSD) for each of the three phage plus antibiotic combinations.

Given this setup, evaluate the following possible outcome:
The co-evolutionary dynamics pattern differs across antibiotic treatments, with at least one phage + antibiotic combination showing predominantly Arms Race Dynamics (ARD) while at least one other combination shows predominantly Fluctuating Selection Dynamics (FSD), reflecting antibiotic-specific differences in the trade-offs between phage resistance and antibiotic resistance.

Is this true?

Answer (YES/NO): NO